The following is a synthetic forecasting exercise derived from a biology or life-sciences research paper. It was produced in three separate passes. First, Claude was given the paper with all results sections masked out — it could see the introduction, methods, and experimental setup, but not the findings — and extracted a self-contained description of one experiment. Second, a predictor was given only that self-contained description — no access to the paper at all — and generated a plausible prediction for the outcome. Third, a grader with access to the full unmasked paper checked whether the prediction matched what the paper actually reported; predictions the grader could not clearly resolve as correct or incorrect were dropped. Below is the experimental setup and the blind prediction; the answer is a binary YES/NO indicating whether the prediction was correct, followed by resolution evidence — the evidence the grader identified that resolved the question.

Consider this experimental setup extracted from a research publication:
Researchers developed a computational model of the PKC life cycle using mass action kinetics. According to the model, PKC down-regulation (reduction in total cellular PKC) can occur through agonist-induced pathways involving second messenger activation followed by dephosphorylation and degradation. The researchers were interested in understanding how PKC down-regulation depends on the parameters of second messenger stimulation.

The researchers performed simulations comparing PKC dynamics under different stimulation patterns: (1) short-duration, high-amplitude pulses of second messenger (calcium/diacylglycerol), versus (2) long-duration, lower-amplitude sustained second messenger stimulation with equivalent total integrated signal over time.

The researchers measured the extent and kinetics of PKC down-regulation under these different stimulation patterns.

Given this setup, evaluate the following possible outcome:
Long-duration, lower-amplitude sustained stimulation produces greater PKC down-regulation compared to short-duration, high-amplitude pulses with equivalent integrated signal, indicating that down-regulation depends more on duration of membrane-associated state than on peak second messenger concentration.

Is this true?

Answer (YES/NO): NO